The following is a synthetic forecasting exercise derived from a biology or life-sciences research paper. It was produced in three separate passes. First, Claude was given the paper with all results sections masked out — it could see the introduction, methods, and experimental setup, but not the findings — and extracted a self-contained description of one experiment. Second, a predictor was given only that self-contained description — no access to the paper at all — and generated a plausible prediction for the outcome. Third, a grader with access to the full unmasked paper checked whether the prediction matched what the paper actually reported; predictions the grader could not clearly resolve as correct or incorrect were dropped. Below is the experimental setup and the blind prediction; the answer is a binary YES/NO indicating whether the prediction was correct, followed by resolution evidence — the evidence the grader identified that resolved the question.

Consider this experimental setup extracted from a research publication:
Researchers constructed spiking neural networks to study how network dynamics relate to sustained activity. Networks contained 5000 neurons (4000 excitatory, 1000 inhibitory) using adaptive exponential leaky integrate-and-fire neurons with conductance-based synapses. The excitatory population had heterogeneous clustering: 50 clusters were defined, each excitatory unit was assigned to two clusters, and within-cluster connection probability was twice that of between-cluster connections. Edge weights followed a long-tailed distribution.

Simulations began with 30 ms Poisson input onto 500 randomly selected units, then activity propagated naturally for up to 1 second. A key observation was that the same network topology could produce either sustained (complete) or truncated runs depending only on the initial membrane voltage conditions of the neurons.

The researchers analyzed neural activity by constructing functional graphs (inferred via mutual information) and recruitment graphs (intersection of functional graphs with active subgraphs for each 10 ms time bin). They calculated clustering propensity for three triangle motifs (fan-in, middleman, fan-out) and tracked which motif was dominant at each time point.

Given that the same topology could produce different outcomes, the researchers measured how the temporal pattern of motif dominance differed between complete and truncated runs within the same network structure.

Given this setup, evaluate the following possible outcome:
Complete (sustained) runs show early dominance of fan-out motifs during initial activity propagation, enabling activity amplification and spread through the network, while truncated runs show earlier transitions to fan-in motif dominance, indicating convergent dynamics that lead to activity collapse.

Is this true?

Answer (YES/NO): NO